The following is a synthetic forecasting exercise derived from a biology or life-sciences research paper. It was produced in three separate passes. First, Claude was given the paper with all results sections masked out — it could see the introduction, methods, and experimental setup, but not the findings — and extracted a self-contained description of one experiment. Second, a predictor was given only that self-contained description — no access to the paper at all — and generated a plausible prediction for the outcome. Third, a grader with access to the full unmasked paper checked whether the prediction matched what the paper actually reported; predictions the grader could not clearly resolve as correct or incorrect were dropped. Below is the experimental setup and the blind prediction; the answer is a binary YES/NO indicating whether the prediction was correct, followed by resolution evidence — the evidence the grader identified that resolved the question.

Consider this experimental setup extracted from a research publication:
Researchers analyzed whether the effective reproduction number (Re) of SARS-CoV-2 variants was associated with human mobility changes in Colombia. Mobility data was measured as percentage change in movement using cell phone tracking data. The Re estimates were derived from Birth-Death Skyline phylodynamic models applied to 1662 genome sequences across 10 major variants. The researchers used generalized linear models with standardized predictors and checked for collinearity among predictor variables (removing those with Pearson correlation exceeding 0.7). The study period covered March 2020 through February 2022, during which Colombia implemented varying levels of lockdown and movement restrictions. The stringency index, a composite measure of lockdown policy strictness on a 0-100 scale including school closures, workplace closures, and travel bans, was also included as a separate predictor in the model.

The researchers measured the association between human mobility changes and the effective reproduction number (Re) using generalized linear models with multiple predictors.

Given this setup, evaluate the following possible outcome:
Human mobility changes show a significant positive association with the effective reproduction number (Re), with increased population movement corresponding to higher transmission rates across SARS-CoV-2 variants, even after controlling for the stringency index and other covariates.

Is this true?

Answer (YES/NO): NO